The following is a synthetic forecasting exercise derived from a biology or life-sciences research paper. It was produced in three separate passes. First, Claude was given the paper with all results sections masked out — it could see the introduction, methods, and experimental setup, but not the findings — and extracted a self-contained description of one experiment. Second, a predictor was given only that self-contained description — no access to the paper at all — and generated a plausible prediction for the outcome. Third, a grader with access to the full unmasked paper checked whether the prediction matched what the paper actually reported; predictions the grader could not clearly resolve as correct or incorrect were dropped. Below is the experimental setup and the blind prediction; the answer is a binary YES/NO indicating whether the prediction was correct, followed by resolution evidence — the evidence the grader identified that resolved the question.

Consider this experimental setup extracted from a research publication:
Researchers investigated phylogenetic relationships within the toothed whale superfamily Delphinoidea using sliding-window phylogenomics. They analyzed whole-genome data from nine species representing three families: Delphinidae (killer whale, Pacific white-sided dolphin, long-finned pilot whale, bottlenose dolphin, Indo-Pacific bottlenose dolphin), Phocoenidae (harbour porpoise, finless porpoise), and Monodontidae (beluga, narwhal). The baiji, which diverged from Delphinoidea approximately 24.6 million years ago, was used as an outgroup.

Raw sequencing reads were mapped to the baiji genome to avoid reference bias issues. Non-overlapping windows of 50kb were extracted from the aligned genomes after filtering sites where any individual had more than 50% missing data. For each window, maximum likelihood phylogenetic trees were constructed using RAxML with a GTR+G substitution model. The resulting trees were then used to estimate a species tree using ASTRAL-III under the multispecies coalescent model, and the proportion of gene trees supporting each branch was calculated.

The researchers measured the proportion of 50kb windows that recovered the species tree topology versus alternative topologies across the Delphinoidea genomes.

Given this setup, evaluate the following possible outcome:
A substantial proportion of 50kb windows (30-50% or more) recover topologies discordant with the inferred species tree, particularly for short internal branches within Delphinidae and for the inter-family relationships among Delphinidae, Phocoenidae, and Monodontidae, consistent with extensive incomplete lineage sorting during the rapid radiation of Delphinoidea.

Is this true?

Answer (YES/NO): NO